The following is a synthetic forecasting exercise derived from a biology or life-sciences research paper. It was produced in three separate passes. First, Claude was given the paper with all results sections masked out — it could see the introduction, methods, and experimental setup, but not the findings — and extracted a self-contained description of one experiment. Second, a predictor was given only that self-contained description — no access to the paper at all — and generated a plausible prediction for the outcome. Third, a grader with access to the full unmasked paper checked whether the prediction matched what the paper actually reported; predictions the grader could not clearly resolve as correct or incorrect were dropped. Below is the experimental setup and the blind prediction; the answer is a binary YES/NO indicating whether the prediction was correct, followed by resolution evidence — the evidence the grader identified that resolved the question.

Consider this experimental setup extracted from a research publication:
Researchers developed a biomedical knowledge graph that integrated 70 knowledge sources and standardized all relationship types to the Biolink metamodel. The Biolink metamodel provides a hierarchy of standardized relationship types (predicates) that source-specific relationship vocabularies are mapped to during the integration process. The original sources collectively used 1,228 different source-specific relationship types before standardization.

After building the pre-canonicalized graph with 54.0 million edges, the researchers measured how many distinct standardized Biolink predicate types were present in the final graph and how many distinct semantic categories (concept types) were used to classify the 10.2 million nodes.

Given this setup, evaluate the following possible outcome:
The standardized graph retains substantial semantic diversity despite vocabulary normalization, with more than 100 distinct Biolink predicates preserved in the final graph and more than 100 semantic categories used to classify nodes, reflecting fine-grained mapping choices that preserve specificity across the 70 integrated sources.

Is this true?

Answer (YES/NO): NO